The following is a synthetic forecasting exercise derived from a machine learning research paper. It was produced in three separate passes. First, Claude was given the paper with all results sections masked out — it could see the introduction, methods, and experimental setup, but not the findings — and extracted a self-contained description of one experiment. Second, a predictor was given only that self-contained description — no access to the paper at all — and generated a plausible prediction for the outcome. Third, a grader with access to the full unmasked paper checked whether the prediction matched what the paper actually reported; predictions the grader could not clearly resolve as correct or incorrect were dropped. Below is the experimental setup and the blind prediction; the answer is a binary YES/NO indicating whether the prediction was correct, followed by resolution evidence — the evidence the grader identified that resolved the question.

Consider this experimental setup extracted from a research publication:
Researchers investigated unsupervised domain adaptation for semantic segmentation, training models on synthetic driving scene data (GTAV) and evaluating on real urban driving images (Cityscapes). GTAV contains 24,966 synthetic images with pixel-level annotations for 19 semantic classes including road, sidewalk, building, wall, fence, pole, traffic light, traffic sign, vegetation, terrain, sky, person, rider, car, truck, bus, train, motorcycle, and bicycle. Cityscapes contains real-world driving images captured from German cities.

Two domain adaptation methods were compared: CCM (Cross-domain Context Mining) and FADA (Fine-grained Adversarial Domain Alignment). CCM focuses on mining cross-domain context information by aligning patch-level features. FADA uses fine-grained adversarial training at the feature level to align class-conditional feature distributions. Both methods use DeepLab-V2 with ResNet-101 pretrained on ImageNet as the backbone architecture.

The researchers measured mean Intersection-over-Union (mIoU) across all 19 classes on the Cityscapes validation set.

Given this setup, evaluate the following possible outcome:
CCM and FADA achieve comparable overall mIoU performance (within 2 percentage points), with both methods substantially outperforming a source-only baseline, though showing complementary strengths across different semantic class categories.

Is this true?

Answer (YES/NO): YES